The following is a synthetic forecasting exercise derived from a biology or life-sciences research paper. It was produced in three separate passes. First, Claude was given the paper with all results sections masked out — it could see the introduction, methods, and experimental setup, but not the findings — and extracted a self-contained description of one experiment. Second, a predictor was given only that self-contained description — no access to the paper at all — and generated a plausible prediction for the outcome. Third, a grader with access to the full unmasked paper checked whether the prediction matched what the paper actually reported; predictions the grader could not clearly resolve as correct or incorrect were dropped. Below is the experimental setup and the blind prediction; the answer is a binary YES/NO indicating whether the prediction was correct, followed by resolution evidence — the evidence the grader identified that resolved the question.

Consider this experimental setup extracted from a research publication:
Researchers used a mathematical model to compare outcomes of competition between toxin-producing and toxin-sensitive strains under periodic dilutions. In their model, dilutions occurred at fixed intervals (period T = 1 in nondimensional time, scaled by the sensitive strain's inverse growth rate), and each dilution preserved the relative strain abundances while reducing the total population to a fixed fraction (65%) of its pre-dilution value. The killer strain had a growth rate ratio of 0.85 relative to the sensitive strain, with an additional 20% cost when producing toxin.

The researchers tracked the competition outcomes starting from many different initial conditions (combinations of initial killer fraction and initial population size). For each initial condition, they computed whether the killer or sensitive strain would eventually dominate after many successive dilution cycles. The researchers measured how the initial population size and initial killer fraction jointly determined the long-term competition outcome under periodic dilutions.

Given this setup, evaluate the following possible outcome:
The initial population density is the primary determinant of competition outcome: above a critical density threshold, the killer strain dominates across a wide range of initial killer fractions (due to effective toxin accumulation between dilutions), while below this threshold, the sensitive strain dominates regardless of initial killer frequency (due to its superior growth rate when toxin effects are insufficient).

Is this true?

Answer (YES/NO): NO